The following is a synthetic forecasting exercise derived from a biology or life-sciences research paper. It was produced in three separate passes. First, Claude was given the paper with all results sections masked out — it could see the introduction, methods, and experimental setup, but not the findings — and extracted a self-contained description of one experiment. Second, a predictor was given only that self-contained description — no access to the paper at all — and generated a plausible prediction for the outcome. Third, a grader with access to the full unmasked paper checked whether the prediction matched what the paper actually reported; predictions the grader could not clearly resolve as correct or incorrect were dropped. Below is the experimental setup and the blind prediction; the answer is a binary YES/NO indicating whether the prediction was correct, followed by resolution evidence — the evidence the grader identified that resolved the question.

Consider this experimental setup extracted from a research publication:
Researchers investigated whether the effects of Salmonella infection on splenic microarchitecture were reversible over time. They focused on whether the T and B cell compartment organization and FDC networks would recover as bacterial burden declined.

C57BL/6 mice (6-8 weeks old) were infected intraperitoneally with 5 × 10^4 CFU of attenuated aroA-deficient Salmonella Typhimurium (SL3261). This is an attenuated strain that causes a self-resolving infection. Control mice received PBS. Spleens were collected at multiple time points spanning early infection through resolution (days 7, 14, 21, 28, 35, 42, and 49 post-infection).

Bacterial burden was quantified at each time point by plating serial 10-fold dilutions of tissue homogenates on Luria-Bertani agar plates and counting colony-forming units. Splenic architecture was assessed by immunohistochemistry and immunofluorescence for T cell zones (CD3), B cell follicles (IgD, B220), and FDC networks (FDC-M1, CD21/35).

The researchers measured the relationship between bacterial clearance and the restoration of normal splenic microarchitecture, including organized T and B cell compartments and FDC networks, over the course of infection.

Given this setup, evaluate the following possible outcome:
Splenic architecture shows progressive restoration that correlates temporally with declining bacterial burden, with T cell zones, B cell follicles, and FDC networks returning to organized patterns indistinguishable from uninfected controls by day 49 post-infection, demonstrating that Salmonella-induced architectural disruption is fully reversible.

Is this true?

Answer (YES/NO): NO